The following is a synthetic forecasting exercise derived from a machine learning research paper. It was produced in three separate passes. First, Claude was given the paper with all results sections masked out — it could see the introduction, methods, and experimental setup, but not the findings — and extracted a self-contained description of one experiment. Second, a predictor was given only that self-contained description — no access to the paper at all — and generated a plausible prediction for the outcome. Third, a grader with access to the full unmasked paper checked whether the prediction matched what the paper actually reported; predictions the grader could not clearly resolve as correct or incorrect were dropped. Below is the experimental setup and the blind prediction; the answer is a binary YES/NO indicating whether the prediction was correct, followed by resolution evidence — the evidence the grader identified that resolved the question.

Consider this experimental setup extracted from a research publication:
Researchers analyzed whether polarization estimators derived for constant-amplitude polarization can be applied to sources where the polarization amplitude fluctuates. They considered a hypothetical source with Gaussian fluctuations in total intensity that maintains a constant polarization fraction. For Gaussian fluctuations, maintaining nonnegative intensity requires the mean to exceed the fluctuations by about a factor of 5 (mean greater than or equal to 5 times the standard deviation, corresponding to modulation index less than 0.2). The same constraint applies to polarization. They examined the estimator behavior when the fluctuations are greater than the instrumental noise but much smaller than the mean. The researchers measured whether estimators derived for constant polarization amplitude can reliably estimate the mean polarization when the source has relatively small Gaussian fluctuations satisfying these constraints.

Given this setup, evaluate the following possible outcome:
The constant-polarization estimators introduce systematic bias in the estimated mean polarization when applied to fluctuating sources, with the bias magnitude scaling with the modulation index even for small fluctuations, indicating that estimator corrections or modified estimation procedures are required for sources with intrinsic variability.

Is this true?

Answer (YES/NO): NO